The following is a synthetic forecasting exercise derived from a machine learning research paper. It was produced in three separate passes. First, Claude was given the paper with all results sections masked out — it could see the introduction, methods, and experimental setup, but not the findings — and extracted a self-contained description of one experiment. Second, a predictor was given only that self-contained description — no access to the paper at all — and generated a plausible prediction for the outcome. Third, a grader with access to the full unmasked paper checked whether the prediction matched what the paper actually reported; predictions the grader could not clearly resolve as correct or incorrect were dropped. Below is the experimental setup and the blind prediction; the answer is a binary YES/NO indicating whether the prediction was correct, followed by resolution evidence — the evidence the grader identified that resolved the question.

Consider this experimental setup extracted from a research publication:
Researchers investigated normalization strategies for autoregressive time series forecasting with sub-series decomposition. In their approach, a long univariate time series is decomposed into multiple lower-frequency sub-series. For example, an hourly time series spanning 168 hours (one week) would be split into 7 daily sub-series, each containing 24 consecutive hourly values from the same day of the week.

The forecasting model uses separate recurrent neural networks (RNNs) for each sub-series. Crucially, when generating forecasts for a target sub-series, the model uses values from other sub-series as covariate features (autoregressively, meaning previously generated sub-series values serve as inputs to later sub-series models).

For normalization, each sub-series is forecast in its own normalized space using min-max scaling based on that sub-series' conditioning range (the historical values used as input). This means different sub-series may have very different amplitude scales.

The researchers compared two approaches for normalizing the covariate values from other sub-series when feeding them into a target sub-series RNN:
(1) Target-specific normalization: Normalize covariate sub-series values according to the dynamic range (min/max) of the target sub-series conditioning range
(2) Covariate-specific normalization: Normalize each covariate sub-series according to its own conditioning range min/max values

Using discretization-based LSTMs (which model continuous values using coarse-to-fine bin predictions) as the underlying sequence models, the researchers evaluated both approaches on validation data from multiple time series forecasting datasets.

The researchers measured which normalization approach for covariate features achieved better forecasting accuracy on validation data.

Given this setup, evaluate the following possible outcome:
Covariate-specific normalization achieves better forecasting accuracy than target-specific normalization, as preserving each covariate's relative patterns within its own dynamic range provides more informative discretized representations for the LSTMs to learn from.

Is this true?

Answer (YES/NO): NO